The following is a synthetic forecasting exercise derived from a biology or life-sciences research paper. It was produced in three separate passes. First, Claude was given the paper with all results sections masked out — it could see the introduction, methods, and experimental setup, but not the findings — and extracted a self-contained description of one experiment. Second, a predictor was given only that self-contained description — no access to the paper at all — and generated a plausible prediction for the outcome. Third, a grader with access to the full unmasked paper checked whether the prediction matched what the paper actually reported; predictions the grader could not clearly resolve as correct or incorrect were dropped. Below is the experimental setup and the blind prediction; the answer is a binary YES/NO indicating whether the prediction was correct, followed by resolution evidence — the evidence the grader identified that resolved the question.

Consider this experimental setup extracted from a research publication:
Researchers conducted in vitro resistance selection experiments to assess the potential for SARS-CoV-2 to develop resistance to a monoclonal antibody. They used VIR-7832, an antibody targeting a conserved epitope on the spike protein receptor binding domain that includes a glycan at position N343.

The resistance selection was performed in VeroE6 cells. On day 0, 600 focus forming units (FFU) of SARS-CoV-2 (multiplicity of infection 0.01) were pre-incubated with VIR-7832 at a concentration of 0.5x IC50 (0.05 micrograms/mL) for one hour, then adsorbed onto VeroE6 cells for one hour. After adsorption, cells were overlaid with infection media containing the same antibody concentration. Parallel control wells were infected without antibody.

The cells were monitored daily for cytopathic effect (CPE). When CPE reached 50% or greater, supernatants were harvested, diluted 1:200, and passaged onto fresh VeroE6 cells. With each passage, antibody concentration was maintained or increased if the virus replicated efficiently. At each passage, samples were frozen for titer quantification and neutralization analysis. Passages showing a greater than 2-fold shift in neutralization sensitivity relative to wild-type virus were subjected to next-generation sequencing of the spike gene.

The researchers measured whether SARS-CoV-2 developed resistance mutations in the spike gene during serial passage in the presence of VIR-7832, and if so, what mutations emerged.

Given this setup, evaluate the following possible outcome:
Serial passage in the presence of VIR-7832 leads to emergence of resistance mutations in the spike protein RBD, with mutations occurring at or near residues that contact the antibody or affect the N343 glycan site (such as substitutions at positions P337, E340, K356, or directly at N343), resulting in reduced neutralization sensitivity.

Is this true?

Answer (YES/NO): YES